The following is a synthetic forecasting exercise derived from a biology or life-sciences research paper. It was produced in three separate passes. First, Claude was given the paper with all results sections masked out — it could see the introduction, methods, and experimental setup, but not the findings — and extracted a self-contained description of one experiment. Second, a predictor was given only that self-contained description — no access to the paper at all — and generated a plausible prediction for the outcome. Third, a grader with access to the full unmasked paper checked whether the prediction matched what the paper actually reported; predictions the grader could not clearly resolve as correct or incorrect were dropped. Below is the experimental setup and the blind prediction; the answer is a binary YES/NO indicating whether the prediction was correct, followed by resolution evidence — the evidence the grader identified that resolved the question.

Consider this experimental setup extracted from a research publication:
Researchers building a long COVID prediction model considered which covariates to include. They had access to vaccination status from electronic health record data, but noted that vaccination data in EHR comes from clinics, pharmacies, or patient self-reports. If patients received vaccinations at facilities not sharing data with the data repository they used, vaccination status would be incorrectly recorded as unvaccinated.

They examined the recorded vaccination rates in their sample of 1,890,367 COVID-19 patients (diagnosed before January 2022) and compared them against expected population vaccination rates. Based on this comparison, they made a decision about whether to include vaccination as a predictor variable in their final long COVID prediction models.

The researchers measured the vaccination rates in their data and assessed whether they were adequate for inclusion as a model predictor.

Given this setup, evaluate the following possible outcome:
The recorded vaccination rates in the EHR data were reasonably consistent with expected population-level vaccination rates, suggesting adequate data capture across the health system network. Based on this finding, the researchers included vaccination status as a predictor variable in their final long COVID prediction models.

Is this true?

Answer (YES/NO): NO